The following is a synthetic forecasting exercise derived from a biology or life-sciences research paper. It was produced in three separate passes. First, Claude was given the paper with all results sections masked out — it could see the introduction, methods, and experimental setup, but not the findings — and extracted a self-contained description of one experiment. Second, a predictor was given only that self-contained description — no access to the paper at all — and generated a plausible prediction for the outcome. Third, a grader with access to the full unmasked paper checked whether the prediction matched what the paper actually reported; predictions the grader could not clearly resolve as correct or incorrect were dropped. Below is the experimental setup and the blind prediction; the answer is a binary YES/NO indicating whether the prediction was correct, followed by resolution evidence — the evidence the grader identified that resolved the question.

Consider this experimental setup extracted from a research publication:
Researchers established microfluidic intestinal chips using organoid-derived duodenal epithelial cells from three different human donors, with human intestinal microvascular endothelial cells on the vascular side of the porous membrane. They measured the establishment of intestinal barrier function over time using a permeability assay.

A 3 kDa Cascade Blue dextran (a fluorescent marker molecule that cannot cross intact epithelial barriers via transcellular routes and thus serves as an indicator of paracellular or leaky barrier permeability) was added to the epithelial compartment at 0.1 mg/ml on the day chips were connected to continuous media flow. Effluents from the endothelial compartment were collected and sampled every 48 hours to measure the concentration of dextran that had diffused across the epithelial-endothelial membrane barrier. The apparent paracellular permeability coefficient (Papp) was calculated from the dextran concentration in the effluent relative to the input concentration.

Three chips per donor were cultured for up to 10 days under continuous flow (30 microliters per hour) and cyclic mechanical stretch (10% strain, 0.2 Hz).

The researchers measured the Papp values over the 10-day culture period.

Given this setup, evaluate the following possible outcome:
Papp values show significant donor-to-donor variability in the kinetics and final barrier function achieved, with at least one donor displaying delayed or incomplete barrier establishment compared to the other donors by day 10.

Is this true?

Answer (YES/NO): NO